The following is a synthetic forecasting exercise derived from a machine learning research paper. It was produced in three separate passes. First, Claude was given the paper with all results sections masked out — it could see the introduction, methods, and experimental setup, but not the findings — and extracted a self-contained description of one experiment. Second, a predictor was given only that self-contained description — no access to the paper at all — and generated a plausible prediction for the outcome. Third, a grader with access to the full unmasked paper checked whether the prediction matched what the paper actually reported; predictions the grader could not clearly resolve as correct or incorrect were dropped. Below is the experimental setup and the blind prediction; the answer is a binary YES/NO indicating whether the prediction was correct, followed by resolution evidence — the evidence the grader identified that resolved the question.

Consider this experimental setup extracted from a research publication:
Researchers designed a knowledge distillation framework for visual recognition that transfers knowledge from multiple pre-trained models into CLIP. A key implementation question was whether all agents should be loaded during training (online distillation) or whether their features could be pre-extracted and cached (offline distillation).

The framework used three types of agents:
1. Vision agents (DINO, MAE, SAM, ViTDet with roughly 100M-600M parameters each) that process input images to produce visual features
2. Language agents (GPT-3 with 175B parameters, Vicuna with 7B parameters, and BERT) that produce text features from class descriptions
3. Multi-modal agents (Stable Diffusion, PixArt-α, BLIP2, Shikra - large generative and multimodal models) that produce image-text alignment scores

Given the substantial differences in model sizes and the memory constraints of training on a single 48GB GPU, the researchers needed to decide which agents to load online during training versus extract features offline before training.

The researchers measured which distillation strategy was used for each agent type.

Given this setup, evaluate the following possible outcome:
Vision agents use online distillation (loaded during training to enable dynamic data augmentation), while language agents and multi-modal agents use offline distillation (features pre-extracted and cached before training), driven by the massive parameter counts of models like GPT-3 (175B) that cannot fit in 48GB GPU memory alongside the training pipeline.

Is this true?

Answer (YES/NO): YES